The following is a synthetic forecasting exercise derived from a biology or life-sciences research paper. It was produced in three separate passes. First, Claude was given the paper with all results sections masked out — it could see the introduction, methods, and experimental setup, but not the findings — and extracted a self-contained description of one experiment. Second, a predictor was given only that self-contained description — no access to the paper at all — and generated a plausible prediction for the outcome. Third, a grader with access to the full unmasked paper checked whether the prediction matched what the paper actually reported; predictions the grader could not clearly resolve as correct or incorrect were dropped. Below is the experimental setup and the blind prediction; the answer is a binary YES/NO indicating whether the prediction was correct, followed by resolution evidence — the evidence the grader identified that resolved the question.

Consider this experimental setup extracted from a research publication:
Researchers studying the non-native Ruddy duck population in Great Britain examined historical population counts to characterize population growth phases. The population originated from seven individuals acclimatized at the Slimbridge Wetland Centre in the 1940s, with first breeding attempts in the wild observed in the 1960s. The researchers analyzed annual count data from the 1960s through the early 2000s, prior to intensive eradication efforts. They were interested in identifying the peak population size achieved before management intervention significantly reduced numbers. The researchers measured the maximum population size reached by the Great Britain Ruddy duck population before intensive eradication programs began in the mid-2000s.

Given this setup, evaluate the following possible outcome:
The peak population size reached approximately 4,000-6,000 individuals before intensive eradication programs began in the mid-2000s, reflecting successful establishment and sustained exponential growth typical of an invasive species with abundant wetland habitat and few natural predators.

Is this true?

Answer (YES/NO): YES